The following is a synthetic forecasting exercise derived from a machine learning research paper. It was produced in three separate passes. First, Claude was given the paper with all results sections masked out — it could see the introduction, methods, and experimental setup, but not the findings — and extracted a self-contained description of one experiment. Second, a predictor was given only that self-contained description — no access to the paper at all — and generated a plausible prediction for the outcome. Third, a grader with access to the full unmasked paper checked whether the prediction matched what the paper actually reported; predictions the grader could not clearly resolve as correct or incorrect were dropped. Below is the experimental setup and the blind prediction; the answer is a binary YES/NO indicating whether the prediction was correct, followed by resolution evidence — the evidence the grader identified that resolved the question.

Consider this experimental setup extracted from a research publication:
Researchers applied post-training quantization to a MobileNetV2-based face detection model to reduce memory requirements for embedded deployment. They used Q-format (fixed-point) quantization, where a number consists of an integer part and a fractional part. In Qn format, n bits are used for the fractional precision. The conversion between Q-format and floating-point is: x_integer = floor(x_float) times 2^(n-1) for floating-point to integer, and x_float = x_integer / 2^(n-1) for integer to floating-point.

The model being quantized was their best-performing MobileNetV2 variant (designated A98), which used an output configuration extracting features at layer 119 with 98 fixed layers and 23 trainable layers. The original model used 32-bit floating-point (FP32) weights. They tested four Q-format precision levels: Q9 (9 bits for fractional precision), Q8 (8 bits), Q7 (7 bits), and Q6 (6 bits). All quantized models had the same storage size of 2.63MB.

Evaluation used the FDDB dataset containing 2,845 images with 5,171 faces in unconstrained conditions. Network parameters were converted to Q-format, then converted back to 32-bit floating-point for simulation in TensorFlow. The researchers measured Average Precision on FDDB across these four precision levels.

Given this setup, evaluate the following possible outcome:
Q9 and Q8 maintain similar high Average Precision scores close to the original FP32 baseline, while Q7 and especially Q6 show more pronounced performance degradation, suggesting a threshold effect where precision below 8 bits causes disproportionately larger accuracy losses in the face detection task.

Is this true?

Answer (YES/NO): YES